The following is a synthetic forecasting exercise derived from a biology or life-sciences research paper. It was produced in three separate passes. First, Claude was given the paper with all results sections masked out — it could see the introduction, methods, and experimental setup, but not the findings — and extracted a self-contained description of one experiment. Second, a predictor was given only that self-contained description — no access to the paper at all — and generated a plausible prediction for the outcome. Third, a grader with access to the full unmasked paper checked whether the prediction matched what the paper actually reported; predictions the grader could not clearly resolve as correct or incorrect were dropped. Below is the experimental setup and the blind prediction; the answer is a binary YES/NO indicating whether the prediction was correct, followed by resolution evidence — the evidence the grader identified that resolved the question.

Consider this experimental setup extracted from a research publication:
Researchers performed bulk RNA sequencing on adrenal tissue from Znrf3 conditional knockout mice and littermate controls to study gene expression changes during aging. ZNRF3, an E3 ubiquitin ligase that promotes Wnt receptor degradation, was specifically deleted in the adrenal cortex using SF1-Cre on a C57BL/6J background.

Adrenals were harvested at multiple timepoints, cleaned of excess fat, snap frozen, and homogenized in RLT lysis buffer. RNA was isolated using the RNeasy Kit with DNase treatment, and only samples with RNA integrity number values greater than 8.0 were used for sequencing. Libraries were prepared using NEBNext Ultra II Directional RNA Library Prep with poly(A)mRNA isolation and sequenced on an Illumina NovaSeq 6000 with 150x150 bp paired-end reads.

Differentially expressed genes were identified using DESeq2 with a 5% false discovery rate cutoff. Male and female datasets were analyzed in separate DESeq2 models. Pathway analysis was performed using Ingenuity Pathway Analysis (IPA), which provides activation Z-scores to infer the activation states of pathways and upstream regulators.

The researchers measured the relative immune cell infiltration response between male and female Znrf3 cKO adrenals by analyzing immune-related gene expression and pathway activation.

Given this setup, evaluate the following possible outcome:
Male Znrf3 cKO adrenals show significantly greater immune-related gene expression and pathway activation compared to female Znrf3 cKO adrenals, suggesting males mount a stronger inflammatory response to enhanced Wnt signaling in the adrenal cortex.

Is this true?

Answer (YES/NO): YES